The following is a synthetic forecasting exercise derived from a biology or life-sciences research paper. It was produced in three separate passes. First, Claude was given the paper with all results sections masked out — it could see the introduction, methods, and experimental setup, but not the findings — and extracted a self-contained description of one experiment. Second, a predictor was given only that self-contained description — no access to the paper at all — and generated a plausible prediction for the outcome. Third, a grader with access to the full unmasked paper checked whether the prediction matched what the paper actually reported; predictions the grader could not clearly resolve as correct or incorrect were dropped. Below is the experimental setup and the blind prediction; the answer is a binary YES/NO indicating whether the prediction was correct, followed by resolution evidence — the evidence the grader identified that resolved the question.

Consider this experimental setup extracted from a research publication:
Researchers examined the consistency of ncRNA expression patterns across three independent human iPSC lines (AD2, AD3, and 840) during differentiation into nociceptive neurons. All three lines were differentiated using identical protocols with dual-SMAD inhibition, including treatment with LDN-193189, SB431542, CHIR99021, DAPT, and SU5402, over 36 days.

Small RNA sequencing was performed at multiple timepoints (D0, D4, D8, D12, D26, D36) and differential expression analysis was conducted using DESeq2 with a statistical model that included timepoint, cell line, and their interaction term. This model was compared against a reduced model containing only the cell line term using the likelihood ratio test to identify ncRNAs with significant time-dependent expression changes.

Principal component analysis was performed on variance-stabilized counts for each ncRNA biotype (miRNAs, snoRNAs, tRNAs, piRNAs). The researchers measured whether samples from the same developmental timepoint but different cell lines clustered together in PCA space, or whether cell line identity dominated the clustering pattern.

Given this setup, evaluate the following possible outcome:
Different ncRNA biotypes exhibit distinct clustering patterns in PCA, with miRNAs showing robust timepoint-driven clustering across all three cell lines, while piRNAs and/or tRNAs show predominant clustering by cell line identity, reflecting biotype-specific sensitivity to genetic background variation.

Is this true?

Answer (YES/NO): NO